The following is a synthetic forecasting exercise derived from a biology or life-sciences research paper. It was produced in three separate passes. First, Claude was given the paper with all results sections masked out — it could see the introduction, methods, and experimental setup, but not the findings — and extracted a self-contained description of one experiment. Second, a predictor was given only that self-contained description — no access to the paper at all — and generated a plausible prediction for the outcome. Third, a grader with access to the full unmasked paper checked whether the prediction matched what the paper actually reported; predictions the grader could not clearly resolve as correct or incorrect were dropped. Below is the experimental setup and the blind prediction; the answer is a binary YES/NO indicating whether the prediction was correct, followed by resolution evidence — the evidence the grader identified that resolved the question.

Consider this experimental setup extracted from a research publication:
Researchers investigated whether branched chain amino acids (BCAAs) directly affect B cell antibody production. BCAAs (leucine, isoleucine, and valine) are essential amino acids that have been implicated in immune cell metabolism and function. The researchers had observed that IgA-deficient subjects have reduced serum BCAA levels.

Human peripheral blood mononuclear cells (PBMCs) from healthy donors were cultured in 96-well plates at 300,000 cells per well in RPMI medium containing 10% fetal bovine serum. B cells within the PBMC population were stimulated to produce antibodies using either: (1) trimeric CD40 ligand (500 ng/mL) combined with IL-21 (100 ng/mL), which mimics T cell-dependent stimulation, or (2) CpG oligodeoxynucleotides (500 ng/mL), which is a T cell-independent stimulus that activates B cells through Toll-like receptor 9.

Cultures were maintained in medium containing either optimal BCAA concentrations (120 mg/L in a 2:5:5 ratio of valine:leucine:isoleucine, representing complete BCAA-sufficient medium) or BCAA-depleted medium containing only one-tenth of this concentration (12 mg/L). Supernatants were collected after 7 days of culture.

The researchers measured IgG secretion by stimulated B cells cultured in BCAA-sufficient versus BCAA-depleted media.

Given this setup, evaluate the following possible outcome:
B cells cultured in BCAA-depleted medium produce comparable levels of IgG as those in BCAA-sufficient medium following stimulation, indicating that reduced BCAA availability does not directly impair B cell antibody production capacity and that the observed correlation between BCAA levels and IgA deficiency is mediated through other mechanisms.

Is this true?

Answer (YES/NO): NO